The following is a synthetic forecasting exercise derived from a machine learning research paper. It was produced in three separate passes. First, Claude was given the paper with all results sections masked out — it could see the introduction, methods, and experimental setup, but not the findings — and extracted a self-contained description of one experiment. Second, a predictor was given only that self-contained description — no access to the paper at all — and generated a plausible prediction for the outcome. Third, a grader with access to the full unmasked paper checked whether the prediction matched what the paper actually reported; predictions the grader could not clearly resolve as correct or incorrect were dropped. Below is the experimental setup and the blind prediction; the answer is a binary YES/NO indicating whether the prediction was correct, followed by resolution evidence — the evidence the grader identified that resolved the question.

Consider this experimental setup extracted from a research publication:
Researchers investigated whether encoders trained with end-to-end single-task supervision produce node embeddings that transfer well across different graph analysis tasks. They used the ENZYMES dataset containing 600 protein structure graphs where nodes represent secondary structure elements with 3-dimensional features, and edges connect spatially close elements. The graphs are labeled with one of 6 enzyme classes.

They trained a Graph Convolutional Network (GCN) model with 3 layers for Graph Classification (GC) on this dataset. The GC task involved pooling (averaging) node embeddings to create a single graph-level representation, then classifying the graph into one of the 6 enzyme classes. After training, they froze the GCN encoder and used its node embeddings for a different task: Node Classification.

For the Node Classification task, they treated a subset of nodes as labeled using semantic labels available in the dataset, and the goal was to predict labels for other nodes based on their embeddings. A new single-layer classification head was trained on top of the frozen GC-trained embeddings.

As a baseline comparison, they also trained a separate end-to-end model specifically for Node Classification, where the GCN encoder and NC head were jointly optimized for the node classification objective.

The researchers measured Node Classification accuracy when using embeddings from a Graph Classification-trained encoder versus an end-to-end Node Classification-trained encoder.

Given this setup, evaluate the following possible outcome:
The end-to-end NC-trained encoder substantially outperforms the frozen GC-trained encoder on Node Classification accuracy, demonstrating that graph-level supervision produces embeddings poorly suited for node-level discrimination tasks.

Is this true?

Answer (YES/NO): YES